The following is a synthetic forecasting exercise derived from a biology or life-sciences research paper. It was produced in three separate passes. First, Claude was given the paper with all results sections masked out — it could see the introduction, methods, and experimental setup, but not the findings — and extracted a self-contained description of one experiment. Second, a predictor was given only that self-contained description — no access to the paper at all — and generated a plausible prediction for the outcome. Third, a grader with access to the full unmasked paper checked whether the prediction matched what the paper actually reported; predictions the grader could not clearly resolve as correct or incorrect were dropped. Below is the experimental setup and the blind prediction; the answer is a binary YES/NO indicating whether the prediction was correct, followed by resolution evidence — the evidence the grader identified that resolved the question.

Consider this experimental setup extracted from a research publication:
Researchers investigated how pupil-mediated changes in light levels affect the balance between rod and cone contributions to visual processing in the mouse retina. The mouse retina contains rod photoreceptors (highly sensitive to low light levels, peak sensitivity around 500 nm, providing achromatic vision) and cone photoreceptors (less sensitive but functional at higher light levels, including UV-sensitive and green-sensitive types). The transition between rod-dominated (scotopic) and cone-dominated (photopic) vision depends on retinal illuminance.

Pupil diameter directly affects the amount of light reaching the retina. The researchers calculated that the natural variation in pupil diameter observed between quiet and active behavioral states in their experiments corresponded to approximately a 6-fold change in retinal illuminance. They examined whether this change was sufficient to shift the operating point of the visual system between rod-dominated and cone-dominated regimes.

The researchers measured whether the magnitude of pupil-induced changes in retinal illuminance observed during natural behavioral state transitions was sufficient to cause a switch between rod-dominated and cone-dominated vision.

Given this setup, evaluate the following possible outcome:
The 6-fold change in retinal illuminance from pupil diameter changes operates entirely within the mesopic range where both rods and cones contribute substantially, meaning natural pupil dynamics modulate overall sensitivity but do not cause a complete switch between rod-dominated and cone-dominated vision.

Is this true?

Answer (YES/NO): NO